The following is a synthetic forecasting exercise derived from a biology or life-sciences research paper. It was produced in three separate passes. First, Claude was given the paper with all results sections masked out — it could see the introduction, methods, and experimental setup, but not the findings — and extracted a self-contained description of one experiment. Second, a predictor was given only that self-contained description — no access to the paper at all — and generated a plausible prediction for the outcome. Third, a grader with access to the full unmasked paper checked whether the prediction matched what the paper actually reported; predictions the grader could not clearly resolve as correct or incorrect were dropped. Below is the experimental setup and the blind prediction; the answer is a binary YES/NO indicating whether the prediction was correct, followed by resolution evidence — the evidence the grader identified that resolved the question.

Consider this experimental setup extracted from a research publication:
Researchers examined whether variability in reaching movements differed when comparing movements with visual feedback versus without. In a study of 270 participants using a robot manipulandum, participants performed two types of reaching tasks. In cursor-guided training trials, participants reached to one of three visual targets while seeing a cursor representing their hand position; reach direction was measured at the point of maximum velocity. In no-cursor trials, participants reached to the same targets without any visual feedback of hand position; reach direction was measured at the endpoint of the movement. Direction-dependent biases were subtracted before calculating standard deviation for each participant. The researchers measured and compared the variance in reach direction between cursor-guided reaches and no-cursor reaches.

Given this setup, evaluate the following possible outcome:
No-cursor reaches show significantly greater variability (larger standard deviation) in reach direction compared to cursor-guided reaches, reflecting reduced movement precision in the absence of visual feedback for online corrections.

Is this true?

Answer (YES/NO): YES